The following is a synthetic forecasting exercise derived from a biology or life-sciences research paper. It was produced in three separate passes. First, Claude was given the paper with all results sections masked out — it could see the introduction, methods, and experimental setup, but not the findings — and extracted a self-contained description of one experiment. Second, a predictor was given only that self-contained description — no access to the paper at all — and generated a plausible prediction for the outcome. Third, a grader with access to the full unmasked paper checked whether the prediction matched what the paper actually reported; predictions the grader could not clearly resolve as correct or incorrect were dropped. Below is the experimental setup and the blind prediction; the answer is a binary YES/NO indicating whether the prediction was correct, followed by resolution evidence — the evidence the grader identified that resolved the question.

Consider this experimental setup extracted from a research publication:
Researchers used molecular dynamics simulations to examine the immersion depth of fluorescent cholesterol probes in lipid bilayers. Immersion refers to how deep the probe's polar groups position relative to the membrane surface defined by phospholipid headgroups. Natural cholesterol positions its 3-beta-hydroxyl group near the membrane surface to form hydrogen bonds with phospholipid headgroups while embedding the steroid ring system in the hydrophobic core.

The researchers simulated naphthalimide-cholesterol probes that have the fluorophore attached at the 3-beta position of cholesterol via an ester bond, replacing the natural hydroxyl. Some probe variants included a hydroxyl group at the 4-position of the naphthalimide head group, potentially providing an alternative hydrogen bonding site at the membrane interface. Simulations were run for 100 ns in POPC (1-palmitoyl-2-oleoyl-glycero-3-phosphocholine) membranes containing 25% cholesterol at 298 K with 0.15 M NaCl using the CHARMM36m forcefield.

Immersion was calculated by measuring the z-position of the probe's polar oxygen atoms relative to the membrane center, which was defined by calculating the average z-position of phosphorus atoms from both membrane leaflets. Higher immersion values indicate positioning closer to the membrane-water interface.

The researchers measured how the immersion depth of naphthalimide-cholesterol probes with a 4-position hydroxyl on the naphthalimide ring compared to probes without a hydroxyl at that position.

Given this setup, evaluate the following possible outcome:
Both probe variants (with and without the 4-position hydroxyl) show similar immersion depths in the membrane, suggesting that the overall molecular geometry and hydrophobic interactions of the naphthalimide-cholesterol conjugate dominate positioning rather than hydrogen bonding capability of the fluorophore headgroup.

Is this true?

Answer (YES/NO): NO